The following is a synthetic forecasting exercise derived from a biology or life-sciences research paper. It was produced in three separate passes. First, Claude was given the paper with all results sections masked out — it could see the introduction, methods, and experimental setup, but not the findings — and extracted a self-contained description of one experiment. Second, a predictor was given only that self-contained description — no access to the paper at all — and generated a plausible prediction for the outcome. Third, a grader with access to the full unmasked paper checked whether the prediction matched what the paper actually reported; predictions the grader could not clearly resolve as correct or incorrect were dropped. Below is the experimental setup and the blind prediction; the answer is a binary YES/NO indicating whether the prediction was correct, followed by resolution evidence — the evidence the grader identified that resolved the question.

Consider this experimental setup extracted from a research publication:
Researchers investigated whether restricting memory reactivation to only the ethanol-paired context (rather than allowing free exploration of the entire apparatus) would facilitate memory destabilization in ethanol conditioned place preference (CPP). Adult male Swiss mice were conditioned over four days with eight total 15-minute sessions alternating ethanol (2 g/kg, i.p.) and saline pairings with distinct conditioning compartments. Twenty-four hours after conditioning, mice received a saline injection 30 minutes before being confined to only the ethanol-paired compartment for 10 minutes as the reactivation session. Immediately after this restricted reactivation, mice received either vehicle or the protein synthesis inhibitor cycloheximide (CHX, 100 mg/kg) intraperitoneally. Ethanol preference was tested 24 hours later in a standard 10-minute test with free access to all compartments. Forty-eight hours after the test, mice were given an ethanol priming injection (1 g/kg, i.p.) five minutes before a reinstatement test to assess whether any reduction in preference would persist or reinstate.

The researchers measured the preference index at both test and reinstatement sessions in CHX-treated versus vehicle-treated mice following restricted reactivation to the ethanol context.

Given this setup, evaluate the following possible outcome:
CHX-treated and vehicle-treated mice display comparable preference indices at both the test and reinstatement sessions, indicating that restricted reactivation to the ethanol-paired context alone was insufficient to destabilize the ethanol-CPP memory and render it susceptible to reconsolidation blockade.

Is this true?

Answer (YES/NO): YES